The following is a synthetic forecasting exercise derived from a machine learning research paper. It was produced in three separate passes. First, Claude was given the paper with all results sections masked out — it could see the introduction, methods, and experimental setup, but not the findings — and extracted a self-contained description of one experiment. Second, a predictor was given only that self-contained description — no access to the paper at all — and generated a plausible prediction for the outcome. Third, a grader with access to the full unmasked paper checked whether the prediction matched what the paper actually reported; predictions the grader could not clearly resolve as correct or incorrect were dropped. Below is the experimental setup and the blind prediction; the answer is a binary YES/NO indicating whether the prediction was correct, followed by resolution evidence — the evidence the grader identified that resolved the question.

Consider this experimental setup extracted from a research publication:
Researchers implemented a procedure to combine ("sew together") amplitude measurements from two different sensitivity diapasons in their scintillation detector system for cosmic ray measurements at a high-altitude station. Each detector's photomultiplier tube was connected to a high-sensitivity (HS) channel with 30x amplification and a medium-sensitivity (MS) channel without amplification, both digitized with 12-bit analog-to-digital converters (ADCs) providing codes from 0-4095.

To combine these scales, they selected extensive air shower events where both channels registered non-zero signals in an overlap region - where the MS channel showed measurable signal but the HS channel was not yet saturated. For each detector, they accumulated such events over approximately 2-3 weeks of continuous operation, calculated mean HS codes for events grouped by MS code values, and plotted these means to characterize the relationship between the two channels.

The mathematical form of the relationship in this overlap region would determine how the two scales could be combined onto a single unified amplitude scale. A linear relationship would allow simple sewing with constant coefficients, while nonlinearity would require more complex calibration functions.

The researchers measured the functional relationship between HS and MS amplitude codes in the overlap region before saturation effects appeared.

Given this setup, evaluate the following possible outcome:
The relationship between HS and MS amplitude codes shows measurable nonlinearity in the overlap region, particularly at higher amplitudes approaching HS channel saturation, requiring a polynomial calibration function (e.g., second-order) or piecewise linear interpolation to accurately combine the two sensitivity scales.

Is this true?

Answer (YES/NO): NO